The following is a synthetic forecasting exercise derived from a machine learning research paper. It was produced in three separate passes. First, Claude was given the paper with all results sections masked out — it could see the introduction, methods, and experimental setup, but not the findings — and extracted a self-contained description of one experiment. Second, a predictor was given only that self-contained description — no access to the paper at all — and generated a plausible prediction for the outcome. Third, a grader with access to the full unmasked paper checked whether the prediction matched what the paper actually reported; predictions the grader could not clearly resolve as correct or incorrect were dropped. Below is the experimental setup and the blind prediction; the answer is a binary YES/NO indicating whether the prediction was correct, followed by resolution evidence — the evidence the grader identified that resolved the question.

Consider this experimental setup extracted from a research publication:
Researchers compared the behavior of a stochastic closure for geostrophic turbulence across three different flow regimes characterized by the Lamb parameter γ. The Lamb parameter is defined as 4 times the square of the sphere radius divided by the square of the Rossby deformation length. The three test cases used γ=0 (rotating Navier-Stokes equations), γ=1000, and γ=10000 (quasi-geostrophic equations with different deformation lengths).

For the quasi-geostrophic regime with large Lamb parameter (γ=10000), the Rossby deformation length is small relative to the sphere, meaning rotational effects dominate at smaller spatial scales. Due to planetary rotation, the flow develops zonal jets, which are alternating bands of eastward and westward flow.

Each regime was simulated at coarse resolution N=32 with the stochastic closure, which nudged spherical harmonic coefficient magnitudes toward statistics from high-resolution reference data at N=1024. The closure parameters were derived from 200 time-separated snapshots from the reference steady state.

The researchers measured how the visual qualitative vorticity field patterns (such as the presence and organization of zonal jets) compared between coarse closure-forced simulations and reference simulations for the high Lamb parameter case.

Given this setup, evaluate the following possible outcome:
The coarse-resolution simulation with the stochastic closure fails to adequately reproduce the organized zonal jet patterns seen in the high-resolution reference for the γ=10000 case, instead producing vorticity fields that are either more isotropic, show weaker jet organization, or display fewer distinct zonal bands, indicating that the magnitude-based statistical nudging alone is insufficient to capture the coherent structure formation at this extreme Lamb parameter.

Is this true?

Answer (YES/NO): YES